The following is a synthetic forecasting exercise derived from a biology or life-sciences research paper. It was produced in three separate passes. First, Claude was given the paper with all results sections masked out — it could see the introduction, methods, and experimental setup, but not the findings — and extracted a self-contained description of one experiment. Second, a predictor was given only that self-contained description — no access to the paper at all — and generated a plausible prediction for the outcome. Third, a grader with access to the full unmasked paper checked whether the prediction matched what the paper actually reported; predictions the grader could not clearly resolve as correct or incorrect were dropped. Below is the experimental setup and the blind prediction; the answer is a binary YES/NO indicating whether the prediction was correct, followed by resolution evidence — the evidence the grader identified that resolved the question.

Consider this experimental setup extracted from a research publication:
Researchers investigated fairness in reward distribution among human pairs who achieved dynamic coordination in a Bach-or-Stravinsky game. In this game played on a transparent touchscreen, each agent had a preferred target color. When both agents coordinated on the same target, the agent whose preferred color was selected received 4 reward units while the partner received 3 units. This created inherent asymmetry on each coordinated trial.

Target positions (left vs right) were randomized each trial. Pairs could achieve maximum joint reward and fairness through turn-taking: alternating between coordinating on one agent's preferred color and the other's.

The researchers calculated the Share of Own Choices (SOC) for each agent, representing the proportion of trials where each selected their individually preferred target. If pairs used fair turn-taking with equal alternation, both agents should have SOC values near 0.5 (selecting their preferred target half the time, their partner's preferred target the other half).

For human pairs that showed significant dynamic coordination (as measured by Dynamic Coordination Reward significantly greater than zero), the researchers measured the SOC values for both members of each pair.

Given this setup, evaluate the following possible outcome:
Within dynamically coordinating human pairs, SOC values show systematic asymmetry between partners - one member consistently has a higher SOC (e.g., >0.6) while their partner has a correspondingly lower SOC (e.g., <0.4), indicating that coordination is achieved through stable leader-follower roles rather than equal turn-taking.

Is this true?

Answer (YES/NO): NO